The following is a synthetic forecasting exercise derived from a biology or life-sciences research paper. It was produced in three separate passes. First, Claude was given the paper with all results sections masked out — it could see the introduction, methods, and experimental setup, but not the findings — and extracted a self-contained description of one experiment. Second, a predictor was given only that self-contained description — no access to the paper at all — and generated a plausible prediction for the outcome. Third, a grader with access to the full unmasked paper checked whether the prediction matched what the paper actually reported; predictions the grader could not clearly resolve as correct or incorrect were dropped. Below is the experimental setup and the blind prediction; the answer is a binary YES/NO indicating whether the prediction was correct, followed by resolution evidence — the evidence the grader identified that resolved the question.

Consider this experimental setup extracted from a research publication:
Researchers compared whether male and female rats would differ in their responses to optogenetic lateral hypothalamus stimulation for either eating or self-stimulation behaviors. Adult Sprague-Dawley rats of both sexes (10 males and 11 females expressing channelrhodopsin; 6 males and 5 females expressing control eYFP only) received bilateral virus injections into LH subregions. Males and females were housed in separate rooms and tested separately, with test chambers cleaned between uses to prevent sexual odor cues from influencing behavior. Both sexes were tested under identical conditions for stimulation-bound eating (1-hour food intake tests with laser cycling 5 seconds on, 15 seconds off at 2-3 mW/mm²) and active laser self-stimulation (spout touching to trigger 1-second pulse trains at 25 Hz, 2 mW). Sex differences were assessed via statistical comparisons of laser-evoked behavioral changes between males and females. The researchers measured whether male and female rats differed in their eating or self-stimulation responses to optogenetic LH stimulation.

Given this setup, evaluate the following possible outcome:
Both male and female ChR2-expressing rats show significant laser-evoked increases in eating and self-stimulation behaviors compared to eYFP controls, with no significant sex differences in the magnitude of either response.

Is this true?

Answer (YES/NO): NO